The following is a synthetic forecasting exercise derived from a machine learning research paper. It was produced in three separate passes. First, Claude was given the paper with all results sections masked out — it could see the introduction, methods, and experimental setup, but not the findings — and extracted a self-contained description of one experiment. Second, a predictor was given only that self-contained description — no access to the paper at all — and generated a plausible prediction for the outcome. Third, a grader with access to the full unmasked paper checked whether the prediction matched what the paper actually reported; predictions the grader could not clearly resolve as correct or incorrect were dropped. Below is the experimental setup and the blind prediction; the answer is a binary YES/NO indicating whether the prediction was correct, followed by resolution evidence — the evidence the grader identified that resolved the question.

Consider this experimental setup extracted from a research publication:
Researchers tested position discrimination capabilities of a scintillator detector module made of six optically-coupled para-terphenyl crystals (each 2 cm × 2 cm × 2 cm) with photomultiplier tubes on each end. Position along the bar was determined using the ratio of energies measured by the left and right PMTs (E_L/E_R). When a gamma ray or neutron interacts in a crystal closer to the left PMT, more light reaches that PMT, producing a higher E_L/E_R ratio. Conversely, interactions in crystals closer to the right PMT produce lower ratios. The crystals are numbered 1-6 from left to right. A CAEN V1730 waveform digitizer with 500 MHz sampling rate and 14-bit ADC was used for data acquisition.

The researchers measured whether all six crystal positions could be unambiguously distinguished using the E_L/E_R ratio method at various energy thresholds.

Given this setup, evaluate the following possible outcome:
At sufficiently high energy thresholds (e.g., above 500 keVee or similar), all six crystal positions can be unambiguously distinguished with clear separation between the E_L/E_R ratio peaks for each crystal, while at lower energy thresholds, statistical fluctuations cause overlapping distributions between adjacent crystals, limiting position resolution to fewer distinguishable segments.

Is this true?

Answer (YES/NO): NO